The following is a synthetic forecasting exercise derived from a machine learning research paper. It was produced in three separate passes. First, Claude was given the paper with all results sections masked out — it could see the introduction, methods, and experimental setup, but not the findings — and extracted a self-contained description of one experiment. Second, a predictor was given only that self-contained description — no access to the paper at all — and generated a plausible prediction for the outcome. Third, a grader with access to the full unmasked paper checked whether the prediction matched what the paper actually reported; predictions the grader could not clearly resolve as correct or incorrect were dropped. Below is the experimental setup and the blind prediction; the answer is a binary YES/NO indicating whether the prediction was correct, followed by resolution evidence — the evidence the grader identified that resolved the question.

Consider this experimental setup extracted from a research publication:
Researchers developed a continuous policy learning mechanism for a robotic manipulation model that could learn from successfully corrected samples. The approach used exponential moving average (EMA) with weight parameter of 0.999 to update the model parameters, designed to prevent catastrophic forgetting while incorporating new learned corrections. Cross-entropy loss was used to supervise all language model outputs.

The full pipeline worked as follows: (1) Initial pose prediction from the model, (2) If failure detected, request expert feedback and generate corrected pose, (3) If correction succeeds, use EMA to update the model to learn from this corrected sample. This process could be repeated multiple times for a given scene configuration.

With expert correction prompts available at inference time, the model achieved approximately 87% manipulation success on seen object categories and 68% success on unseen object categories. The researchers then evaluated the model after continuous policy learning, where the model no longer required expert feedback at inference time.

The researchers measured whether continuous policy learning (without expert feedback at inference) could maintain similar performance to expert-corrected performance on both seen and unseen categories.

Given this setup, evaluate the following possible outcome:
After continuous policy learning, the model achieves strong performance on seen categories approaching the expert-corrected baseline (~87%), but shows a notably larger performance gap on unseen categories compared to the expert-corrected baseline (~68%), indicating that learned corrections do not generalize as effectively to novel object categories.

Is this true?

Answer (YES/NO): NO